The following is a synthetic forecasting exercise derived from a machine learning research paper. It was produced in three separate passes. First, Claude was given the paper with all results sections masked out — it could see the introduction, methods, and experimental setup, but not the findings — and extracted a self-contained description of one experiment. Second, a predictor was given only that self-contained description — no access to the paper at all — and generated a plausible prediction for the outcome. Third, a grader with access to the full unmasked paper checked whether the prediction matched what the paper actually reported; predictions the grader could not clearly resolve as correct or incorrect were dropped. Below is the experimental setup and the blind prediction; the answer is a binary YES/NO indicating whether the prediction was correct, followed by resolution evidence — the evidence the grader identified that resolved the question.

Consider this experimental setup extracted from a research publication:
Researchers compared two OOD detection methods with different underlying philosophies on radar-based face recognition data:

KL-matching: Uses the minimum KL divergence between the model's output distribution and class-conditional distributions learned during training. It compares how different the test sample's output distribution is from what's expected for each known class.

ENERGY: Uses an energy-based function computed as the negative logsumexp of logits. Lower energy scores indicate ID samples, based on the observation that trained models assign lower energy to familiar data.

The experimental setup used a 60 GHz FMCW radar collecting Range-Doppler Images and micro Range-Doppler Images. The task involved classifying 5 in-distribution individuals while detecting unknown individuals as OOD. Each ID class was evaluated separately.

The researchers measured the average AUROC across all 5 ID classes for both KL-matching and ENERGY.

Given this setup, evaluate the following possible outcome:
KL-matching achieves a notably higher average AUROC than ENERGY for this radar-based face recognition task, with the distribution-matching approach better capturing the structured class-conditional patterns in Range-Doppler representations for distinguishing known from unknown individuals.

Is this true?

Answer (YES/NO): YES